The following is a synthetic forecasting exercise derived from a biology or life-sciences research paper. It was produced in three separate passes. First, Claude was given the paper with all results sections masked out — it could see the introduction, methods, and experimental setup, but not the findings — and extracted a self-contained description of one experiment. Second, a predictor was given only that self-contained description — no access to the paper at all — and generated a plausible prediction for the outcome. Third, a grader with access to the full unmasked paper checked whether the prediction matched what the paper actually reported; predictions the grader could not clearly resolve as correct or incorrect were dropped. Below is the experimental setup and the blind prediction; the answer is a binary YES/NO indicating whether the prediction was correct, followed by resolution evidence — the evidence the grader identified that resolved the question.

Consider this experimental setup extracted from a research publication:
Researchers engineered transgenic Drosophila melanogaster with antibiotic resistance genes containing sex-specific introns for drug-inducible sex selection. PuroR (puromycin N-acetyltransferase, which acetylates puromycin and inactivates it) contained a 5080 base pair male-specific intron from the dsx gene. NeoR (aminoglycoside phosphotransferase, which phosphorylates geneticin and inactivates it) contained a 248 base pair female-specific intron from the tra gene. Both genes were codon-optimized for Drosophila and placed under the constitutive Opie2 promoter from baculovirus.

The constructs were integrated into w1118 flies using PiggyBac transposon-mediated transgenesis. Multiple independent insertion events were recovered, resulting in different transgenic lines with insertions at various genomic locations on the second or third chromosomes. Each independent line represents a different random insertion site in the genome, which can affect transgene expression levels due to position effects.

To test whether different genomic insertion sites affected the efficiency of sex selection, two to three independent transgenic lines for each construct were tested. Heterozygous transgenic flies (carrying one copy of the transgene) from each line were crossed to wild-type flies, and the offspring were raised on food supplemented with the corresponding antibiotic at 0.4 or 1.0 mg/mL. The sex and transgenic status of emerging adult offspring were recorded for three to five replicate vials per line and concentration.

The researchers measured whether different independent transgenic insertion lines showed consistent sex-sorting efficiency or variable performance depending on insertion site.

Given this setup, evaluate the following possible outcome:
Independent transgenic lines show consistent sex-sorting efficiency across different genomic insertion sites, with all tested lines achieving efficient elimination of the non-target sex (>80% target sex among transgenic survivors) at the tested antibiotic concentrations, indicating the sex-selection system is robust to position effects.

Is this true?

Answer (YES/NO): NO